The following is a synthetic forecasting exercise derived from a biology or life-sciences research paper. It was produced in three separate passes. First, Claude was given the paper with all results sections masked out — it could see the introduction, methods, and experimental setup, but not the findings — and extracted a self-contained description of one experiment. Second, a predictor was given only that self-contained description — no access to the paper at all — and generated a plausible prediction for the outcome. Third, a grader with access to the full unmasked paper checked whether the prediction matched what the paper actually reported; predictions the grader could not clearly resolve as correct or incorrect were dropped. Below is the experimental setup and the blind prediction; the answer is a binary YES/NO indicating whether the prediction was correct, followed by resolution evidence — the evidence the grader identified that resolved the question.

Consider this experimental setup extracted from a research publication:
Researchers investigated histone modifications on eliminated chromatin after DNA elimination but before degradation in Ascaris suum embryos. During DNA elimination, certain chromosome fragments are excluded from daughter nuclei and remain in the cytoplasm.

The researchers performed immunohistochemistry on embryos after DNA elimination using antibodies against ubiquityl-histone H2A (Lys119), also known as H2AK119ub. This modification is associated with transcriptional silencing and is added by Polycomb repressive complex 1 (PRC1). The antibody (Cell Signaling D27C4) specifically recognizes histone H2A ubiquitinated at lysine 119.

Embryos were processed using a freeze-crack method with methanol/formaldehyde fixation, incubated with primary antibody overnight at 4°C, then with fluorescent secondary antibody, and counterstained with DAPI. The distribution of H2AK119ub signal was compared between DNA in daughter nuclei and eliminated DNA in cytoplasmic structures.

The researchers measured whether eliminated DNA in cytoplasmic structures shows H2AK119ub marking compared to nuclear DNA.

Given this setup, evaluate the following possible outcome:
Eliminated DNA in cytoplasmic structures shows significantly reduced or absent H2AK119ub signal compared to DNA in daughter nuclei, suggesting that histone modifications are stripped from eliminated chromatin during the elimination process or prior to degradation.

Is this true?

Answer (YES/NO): YES